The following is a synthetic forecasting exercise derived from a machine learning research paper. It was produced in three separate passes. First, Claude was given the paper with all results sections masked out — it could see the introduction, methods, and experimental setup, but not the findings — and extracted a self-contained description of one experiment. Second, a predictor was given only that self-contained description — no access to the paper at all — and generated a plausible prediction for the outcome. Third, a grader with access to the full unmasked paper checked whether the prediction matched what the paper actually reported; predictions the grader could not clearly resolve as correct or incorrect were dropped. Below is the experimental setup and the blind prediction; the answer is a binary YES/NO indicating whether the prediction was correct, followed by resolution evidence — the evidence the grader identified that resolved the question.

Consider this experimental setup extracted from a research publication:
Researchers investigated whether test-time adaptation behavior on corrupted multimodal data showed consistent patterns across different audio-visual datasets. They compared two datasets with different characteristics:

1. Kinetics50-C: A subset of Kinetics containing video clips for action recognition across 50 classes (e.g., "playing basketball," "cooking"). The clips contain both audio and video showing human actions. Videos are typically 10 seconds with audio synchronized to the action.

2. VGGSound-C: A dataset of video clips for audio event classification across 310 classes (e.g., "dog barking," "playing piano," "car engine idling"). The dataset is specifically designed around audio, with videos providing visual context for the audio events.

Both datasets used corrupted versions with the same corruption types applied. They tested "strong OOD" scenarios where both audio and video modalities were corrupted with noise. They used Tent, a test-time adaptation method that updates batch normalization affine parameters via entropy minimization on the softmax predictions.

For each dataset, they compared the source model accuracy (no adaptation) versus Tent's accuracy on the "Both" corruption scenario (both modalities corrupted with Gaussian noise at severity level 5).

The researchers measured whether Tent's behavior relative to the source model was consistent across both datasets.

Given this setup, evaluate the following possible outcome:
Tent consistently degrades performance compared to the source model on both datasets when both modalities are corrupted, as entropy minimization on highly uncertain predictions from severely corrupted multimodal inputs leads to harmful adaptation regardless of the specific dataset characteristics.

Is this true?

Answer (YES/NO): YES